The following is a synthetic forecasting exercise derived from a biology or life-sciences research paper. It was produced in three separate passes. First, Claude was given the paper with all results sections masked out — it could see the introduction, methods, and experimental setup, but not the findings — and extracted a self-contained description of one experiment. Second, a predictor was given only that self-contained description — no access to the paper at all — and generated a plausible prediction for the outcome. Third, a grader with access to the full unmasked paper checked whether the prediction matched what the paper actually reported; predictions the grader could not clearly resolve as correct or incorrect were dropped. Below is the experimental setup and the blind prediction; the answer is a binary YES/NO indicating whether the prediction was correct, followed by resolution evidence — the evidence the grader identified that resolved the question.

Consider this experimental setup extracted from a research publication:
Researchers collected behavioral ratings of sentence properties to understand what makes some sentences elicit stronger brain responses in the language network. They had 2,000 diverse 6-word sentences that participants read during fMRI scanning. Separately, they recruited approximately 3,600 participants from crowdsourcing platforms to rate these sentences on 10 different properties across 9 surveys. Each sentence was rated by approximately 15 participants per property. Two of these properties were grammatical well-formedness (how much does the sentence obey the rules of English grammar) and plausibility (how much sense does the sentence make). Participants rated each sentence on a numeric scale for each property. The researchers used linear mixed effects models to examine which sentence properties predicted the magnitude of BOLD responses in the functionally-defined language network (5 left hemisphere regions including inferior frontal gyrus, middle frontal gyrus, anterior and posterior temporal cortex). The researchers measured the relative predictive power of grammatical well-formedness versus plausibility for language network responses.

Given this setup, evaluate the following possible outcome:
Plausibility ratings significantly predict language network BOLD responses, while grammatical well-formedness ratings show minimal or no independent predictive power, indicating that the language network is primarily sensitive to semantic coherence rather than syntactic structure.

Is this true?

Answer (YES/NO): NO